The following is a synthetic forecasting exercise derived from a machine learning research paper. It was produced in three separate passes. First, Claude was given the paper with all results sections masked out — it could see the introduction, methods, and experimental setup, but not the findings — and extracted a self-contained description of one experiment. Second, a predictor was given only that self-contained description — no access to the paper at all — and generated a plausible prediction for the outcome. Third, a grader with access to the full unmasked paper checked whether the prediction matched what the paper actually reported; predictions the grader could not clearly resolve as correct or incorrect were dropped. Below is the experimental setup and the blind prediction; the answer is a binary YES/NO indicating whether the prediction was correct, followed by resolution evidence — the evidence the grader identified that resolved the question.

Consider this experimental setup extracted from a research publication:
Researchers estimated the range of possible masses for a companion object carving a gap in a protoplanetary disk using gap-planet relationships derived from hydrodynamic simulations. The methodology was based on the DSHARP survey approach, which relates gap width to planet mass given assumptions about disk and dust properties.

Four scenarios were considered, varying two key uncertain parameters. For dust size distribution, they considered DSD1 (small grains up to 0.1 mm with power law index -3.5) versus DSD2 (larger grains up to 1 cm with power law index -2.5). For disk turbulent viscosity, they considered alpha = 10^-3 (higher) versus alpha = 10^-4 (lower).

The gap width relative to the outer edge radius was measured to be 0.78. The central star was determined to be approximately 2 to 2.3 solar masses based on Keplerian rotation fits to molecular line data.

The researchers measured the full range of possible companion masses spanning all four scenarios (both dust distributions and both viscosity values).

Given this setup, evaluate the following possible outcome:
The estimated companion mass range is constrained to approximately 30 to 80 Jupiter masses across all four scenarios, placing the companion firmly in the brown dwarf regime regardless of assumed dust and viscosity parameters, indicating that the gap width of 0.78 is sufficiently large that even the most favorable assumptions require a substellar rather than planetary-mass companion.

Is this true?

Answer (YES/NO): NO